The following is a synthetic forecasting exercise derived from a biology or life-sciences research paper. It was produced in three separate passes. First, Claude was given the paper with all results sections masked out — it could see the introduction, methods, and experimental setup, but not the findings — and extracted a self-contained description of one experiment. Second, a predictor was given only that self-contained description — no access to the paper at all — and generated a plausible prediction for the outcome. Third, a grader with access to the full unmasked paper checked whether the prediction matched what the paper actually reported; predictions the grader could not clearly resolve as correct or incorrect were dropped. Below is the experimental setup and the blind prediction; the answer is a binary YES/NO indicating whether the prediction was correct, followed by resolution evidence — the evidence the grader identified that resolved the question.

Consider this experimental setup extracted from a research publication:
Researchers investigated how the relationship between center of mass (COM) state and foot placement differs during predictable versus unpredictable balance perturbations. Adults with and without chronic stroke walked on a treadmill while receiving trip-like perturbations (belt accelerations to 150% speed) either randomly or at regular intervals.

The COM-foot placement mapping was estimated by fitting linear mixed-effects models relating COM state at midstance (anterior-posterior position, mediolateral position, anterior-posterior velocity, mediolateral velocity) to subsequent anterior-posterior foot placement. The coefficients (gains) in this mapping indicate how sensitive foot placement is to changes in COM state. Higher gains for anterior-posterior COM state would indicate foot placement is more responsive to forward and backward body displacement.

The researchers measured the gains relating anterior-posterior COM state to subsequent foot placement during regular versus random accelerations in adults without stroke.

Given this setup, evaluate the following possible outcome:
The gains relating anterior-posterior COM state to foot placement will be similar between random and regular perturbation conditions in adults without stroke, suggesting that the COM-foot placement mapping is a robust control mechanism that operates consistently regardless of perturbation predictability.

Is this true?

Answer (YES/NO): NO